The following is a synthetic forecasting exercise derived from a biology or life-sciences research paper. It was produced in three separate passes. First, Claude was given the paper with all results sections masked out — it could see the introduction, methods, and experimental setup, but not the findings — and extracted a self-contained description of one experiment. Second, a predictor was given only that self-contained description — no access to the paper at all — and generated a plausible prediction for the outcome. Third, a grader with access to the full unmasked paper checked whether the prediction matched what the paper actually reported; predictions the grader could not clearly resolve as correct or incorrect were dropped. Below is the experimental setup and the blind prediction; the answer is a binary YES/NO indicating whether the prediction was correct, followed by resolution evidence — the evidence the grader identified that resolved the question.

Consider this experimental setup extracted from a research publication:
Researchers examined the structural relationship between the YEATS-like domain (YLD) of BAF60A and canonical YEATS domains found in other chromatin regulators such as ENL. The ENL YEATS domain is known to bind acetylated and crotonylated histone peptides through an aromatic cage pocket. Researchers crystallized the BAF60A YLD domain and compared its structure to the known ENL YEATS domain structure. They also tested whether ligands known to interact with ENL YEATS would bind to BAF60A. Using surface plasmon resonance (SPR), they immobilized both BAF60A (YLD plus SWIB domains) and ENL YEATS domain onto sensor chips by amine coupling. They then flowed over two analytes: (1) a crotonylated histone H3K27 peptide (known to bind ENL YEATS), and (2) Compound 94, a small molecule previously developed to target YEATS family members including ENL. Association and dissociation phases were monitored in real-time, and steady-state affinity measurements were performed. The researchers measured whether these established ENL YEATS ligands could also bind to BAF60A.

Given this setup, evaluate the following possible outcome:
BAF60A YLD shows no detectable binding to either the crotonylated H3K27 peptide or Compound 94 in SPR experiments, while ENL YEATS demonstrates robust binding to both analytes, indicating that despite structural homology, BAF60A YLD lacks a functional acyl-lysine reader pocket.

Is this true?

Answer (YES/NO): YES